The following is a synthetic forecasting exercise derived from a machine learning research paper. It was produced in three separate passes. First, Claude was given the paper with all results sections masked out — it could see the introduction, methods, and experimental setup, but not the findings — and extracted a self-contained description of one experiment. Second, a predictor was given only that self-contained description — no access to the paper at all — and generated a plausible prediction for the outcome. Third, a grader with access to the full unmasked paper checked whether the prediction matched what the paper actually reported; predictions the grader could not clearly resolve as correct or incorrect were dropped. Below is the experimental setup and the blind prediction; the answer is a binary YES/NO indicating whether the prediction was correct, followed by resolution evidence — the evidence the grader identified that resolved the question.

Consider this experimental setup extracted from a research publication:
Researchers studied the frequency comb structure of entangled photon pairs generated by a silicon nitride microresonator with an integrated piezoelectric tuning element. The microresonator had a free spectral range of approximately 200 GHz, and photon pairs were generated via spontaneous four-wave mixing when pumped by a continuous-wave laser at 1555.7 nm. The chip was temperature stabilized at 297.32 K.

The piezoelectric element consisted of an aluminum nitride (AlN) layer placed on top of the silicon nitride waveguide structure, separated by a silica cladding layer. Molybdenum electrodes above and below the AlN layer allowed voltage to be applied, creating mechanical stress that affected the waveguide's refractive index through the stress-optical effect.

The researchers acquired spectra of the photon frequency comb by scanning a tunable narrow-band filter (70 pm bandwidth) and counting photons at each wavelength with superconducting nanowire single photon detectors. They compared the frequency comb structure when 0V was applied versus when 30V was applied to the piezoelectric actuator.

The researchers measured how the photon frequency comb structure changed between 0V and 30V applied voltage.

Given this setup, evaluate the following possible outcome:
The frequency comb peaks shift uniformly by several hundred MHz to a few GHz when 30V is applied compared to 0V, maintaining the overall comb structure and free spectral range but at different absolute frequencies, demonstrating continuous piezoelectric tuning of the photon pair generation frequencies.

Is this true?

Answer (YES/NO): YES